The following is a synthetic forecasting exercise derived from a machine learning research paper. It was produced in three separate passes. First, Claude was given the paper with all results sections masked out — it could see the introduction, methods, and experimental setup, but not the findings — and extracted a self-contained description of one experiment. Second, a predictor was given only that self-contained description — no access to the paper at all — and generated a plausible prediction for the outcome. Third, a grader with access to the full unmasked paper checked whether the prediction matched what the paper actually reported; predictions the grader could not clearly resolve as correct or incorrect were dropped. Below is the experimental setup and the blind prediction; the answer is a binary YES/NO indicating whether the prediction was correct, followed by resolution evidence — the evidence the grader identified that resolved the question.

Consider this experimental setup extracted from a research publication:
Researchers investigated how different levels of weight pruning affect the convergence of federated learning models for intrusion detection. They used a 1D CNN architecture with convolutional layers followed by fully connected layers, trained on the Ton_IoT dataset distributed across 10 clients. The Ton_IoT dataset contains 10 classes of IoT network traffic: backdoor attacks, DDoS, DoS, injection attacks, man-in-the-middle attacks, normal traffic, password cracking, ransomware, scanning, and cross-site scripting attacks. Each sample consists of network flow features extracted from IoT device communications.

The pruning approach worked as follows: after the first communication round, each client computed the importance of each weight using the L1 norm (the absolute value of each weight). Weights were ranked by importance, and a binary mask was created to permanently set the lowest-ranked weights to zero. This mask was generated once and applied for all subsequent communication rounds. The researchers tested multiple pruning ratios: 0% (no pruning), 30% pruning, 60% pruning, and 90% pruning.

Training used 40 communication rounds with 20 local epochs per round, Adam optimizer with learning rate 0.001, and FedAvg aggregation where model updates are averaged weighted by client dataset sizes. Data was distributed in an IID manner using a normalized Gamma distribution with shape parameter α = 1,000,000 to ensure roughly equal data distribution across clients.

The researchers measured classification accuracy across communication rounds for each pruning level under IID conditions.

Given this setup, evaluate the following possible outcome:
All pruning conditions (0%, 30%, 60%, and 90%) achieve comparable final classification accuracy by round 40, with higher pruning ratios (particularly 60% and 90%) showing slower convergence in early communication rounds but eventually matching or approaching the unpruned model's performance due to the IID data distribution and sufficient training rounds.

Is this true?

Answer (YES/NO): NO